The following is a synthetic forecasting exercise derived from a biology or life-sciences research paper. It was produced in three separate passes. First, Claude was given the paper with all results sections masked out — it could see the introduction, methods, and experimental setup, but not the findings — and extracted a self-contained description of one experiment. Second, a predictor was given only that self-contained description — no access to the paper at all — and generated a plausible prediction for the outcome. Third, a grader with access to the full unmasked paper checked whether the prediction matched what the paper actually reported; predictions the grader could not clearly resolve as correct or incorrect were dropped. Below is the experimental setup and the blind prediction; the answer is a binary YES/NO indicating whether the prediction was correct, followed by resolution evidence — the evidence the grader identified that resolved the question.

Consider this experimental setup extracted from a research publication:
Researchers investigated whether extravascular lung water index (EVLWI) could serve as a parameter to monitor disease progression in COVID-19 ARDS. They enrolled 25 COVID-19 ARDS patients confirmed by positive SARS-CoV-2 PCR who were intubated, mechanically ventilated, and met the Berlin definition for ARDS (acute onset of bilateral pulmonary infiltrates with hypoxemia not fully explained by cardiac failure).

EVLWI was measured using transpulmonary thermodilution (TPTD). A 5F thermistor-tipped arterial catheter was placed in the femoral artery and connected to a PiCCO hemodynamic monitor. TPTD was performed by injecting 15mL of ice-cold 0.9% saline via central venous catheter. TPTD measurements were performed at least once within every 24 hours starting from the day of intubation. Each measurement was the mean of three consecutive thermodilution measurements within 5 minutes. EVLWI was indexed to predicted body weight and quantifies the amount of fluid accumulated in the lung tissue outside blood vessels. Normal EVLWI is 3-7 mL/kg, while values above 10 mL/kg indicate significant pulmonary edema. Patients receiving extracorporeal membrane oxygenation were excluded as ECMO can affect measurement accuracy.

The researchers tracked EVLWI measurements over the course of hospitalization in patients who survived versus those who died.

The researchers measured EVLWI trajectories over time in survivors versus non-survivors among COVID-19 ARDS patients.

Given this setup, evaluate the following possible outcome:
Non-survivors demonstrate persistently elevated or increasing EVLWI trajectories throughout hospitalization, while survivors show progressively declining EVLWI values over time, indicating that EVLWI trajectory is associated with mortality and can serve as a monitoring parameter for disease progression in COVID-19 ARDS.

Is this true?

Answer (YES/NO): YES